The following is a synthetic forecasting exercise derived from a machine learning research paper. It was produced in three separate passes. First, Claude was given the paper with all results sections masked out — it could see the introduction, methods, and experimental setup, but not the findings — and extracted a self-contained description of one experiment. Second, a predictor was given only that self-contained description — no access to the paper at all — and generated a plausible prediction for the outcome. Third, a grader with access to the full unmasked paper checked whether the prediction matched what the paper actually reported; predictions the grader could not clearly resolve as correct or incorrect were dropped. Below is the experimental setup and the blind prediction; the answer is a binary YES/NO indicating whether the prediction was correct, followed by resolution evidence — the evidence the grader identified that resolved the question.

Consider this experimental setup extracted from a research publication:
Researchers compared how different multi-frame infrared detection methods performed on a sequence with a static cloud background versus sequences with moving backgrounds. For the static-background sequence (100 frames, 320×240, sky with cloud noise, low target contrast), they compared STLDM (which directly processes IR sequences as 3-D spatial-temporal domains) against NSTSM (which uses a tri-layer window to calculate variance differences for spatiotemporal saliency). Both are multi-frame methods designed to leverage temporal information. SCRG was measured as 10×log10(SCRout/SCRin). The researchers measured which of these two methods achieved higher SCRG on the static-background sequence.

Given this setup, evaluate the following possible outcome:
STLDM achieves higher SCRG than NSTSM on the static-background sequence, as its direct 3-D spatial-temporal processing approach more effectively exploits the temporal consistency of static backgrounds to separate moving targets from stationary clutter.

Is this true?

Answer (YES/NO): NO